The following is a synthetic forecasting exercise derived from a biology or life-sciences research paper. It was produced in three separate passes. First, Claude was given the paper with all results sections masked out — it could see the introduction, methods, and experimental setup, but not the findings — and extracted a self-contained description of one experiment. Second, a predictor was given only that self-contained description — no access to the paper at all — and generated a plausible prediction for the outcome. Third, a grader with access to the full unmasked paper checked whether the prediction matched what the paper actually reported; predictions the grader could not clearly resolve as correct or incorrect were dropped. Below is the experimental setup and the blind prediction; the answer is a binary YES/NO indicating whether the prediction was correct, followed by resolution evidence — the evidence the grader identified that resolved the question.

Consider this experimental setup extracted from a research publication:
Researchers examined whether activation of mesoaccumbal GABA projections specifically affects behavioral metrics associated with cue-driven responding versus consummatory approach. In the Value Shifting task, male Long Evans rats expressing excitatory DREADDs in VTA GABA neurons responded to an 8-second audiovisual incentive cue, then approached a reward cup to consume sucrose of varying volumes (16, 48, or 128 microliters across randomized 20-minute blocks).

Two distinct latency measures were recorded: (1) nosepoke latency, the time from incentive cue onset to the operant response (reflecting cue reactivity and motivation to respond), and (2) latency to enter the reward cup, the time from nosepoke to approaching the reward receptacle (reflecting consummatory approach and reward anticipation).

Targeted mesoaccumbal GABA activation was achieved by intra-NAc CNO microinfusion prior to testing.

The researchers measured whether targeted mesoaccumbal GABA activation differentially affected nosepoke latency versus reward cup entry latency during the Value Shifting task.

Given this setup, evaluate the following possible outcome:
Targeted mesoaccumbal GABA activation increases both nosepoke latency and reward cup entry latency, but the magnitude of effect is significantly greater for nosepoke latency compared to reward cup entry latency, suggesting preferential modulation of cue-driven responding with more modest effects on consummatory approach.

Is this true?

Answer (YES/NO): NO